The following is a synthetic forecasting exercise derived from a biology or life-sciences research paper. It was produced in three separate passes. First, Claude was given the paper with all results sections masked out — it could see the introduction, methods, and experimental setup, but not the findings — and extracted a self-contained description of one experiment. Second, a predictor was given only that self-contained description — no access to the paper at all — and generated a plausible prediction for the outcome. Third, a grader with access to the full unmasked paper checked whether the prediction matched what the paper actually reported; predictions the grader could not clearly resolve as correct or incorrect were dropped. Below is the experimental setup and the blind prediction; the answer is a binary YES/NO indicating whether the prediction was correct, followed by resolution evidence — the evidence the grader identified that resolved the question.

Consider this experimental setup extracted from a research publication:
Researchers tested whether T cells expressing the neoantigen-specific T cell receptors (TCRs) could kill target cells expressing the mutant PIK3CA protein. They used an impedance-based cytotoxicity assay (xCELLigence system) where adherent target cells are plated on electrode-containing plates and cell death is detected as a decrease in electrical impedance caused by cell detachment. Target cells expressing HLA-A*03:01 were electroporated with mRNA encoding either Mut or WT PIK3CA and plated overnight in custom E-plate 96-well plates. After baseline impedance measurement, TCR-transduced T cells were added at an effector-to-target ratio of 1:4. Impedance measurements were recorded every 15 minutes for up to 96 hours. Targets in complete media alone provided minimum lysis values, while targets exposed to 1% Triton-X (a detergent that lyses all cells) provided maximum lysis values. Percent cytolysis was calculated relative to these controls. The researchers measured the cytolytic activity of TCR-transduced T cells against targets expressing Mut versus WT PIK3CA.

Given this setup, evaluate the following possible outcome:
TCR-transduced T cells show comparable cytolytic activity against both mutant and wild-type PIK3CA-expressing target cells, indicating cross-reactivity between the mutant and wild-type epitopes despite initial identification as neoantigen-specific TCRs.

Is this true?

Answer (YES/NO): NO